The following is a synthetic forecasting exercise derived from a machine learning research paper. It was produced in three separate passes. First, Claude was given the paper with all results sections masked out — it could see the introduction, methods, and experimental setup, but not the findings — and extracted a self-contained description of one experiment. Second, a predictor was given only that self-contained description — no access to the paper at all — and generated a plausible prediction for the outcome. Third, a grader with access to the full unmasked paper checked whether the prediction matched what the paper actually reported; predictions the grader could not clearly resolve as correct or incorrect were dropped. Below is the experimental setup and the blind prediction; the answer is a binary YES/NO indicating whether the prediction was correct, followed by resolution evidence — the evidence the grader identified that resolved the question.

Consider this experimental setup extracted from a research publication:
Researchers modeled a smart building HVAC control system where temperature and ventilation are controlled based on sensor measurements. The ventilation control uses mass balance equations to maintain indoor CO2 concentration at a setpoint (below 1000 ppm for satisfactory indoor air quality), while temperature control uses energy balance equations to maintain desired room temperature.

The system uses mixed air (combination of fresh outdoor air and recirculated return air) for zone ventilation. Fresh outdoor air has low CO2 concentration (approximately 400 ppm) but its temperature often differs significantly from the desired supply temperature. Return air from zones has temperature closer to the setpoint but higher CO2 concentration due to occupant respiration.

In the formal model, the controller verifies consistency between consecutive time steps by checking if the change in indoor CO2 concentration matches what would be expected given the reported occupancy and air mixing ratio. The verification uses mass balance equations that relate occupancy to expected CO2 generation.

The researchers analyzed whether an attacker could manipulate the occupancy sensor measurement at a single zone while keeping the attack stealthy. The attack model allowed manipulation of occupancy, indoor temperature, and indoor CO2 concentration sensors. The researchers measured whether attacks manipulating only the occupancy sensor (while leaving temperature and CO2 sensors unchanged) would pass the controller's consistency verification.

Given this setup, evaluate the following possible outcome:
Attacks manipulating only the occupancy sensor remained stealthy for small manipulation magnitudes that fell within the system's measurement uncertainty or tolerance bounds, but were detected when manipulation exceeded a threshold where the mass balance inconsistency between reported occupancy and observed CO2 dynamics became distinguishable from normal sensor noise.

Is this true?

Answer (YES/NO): NO